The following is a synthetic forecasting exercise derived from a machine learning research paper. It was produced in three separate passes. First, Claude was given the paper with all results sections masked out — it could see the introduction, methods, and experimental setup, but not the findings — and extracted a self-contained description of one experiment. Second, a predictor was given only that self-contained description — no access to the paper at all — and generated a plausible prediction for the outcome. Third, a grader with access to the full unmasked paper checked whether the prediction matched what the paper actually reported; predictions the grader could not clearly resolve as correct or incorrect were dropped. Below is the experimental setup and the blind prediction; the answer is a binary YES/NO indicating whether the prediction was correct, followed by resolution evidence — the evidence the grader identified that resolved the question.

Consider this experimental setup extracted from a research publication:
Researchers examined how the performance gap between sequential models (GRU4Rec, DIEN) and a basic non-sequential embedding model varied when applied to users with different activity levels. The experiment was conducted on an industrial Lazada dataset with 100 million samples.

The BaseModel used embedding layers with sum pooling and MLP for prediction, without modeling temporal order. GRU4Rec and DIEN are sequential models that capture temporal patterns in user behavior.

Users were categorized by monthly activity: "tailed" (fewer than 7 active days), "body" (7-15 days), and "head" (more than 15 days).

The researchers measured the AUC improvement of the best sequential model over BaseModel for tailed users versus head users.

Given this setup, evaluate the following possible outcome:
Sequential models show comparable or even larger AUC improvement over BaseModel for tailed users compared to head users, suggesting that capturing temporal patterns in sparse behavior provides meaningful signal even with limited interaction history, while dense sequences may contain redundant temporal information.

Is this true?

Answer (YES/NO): NO